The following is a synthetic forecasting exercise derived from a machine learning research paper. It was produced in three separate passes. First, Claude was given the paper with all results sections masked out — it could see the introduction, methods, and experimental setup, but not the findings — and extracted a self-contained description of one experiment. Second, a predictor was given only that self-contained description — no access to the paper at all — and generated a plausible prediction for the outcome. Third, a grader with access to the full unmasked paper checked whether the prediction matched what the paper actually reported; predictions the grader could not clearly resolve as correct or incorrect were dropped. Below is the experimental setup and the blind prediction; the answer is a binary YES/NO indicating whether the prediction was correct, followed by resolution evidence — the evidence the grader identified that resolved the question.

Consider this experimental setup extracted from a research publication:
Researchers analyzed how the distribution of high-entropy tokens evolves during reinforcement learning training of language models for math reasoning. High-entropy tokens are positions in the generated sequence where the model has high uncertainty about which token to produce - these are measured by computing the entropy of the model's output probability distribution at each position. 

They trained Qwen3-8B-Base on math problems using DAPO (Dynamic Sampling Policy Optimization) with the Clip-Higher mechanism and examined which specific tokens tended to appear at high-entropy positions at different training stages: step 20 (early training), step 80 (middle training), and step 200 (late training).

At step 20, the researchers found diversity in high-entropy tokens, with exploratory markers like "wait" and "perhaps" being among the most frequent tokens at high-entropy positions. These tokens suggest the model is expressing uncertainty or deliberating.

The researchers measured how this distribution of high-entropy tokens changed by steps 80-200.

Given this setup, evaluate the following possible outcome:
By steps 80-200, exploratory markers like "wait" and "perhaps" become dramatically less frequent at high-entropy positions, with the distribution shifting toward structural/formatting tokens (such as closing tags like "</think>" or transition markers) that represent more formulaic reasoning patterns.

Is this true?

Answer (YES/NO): NO